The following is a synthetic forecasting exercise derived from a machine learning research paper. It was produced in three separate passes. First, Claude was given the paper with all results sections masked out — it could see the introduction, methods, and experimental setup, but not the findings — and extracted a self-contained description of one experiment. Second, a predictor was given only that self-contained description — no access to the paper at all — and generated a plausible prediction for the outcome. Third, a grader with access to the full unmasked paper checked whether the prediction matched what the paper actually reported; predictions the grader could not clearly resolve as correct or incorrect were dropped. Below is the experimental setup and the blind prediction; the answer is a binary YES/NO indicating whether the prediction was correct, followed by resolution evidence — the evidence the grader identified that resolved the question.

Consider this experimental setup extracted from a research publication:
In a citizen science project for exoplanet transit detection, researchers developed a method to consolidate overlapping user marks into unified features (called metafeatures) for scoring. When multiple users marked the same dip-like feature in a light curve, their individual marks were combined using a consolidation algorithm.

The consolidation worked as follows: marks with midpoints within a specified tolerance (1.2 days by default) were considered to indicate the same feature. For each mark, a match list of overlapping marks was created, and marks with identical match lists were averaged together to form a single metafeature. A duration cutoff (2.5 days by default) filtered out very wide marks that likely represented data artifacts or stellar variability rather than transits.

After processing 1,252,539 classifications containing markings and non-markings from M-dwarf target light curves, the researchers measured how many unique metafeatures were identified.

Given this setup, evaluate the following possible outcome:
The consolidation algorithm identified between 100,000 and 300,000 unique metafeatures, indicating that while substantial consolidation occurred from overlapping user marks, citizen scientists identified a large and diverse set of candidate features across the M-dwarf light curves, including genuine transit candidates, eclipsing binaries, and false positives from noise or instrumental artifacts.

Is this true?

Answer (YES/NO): NO